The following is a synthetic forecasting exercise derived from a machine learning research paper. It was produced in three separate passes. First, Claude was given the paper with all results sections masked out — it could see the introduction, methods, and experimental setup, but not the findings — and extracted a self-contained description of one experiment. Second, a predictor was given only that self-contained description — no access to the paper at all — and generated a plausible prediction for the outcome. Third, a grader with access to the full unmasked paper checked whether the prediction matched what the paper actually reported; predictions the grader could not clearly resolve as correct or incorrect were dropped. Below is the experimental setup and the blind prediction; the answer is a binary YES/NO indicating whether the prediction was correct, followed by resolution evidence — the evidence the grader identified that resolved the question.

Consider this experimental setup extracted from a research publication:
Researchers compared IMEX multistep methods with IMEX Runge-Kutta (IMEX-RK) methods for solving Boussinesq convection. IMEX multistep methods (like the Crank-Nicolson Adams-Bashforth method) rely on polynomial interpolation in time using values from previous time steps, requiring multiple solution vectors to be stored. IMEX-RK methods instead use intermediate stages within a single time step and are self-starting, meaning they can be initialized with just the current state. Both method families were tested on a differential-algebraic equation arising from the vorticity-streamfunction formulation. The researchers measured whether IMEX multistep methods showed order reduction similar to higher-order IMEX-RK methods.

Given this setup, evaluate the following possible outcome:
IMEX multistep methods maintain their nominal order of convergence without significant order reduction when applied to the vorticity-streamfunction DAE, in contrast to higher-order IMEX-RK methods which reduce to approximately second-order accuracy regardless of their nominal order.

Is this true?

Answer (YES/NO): NO